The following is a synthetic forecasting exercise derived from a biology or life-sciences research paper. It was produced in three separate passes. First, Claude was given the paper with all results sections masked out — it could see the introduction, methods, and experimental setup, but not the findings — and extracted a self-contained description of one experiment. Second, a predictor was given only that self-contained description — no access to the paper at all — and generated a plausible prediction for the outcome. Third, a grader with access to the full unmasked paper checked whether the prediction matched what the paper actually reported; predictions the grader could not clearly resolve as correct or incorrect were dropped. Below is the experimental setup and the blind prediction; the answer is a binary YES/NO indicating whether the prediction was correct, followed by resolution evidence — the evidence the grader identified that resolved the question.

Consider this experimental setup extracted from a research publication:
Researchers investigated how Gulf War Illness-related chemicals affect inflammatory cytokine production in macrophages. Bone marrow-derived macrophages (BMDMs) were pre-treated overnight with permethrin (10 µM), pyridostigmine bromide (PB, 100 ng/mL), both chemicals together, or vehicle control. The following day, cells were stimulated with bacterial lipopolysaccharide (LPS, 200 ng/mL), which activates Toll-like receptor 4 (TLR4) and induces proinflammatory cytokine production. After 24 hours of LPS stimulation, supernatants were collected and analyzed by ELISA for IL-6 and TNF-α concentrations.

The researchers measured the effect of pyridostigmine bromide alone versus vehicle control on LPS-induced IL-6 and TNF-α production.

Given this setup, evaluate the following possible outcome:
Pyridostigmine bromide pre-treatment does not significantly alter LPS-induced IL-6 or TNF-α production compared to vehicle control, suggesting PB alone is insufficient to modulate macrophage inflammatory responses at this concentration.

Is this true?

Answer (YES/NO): NO